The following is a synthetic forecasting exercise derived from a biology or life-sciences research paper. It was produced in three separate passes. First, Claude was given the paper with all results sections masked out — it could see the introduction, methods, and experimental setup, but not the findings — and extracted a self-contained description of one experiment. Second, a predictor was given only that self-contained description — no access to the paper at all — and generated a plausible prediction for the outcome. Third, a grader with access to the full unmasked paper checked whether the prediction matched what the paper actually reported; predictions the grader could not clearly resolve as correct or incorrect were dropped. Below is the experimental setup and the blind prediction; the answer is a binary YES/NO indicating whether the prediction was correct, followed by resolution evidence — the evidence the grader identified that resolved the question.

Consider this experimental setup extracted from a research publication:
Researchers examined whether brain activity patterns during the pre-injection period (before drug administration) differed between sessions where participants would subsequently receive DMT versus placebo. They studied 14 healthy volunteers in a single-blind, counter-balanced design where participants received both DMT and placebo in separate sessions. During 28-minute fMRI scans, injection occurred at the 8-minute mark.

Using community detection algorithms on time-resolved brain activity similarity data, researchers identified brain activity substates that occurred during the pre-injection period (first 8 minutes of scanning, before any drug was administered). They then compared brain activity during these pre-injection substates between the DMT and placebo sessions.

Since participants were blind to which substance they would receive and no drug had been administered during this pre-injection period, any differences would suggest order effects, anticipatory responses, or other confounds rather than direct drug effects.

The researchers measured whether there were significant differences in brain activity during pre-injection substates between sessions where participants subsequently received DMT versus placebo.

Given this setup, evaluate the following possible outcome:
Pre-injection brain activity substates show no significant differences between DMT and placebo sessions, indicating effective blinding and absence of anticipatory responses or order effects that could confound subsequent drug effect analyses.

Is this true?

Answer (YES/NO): YES